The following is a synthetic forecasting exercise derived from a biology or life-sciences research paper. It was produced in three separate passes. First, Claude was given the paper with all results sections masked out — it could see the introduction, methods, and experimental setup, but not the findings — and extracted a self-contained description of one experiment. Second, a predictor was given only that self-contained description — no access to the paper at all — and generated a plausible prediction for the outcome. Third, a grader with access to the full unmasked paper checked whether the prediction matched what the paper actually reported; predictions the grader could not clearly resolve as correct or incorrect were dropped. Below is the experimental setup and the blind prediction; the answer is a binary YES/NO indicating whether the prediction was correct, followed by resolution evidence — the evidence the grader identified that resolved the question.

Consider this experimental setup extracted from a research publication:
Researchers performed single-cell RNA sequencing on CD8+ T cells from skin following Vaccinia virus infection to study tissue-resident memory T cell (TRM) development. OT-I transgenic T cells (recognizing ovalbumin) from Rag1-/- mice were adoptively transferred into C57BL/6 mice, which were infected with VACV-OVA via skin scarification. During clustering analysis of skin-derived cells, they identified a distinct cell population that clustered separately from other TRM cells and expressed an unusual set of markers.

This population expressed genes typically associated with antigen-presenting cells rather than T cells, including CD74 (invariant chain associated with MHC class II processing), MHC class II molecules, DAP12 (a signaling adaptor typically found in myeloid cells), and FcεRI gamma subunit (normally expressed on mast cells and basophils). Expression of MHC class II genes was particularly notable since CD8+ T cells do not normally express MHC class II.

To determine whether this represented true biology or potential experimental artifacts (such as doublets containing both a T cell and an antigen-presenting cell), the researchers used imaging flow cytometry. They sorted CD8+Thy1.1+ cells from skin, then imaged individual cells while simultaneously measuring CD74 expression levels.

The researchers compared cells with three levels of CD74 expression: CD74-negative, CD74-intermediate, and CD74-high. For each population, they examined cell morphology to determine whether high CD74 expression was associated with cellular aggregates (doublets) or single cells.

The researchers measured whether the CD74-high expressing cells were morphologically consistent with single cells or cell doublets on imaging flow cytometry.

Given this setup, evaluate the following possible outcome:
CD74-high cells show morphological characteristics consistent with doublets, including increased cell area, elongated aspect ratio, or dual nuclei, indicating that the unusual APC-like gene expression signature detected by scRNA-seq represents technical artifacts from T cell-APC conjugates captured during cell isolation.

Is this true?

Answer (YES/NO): NO